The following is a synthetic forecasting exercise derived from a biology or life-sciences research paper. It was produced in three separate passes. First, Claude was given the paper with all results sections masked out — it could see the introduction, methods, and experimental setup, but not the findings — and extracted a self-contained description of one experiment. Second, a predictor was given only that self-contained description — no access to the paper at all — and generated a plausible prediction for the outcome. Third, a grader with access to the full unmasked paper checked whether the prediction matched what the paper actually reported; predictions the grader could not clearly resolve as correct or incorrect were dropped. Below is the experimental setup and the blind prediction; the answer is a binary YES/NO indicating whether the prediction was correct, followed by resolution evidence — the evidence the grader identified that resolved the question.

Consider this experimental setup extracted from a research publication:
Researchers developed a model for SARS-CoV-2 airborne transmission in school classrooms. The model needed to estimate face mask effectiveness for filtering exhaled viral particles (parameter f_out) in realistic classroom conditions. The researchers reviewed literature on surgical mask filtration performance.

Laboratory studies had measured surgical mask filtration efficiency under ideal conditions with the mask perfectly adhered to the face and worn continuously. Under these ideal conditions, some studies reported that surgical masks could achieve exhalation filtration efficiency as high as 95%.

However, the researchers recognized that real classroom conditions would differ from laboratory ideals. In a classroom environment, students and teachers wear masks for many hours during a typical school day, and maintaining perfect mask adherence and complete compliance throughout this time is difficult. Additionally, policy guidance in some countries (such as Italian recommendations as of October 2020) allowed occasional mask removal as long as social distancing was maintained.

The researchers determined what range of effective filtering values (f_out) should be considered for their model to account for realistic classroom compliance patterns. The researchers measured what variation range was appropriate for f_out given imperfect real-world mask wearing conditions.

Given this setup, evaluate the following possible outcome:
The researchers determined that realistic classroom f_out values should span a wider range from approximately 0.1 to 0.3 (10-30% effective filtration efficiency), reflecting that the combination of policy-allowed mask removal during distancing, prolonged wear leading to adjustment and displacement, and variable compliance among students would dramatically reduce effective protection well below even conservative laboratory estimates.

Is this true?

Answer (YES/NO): NO